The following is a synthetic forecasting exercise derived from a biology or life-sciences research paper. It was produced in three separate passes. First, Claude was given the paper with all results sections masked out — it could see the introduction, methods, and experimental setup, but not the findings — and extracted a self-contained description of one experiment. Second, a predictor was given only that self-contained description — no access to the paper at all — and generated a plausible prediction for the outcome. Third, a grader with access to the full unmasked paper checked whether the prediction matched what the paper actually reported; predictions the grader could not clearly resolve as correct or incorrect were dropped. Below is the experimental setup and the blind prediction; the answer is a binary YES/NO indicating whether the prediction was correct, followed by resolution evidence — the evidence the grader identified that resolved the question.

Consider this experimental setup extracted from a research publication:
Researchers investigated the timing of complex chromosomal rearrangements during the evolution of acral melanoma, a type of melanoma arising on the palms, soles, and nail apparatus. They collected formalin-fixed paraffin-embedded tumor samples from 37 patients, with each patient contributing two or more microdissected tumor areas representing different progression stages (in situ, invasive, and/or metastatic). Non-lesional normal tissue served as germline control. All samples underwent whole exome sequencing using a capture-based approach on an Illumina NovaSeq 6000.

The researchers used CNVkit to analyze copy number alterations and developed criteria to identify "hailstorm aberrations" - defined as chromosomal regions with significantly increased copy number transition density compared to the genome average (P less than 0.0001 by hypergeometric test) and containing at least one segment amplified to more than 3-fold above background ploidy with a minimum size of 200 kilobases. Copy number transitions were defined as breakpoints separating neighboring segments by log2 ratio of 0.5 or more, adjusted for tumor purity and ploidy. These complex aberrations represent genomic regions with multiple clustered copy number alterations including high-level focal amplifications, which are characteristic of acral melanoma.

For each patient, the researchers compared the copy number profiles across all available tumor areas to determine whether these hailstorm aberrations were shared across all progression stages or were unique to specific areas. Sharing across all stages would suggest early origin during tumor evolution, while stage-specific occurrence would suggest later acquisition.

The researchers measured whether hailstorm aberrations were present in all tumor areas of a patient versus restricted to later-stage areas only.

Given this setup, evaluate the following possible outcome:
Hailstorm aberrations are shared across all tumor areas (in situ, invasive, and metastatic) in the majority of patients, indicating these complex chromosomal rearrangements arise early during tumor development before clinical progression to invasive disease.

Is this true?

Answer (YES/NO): YES